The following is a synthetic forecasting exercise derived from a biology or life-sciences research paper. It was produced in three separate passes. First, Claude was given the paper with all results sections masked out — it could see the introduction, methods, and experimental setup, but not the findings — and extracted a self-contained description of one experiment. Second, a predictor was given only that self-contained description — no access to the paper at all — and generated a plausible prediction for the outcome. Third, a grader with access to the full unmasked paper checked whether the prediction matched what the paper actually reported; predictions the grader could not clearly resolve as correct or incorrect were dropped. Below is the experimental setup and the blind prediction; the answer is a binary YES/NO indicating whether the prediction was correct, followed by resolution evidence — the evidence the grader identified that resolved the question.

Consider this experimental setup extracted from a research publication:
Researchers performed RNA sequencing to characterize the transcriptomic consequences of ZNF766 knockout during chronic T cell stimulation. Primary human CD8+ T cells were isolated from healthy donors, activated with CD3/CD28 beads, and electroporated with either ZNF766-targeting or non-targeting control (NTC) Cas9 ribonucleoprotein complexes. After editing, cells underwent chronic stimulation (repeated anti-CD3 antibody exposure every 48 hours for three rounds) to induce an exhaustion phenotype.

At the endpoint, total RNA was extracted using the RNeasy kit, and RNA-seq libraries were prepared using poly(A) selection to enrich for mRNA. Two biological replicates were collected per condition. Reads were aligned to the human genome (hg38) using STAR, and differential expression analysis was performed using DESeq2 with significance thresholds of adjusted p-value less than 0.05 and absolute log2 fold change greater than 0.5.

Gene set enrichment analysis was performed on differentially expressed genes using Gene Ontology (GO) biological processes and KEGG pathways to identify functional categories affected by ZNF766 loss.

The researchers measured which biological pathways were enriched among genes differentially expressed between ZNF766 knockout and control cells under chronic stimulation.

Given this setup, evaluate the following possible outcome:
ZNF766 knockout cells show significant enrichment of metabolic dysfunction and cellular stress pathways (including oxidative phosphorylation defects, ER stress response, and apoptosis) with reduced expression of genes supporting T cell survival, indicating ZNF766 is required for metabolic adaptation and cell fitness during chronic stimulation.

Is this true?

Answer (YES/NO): NO